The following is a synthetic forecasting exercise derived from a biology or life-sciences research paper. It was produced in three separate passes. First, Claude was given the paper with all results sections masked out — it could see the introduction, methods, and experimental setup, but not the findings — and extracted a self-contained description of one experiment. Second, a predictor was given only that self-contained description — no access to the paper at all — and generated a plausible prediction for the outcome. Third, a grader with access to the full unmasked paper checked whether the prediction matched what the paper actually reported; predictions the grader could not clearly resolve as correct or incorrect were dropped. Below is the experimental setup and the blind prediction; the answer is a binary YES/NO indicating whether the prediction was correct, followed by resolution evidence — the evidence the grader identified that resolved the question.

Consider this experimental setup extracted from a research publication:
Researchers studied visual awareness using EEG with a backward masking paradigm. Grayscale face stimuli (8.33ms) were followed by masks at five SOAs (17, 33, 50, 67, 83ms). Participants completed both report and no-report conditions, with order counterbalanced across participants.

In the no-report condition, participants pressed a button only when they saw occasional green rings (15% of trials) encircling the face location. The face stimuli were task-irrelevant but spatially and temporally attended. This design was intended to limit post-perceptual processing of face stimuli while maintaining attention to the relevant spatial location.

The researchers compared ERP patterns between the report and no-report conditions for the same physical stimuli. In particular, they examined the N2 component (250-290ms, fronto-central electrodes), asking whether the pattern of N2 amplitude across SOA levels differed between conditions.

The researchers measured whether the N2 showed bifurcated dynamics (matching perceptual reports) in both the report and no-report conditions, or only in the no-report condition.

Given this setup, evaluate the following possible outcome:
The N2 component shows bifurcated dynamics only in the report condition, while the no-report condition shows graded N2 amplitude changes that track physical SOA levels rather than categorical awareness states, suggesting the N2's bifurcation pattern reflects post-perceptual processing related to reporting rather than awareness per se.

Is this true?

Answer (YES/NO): NO